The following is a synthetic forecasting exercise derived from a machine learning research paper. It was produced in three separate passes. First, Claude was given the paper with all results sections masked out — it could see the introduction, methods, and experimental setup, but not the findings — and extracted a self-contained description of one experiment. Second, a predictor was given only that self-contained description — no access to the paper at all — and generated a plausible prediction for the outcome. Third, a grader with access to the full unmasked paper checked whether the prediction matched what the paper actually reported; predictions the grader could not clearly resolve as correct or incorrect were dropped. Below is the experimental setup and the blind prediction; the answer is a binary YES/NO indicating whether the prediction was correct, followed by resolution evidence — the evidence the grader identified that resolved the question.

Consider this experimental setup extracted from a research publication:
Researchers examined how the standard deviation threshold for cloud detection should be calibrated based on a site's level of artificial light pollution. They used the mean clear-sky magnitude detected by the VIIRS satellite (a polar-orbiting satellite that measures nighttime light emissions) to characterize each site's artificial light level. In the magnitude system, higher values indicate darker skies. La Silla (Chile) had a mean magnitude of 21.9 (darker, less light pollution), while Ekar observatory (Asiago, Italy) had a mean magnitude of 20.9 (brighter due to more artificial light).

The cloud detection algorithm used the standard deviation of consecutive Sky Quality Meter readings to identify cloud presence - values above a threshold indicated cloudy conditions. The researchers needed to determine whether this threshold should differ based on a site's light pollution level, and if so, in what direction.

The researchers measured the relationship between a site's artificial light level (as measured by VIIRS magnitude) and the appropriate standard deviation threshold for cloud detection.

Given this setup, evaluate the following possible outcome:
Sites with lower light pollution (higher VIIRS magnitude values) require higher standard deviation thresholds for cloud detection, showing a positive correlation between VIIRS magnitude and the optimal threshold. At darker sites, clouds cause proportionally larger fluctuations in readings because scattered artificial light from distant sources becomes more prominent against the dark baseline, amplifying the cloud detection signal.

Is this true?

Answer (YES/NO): NO